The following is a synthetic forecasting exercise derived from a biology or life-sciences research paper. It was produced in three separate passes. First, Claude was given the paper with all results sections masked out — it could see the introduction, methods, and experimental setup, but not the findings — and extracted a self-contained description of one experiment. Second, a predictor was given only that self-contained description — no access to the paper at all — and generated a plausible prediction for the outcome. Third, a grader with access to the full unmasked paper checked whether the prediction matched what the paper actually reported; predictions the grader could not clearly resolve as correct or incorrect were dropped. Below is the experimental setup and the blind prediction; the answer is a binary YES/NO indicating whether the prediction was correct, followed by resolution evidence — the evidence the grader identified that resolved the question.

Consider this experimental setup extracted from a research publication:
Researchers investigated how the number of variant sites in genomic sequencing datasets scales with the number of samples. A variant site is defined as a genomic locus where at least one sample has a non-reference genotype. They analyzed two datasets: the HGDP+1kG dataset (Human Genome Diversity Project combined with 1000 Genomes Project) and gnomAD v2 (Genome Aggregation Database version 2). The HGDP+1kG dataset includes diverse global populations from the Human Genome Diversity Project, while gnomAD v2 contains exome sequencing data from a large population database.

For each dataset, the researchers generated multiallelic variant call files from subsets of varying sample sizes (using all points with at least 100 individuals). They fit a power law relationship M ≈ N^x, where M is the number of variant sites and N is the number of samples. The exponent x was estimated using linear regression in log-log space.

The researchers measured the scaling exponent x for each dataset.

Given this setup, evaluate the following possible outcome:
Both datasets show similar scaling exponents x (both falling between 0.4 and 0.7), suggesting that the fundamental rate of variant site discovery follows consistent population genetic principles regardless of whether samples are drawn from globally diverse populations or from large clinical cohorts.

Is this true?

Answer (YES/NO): NO